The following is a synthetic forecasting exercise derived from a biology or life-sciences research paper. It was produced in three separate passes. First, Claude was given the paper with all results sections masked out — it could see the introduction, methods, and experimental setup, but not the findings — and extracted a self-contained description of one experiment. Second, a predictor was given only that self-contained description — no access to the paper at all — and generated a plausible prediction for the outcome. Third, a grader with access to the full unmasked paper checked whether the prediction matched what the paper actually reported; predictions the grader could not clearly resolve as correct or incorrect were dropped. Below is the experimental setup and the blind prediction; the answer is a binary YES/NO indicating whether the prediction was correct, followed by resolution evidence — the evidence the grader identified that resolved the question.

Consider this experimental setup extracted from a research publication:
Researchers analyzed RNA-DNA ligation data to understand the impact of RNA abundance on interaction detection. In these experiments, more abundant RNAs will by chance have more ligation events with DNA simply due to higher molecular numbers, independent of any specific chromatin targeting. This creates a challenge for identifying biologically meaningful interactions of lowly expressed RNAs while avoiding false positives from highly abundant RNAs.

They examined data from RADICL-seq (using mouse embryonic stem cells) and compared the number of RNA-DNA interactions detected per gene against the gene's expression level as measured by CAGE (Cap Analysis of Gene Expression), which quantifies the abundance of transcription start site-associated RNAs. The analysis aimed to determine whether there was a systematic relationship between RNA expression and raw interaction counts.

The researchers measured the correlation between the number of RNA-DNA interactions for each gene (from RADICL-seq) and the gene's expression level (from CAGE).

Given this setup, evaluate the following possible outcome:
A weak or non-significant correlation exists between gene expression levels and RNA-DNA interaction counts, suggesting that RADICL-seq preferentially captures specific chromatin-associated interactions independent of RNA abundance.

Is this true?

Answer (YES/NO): NO